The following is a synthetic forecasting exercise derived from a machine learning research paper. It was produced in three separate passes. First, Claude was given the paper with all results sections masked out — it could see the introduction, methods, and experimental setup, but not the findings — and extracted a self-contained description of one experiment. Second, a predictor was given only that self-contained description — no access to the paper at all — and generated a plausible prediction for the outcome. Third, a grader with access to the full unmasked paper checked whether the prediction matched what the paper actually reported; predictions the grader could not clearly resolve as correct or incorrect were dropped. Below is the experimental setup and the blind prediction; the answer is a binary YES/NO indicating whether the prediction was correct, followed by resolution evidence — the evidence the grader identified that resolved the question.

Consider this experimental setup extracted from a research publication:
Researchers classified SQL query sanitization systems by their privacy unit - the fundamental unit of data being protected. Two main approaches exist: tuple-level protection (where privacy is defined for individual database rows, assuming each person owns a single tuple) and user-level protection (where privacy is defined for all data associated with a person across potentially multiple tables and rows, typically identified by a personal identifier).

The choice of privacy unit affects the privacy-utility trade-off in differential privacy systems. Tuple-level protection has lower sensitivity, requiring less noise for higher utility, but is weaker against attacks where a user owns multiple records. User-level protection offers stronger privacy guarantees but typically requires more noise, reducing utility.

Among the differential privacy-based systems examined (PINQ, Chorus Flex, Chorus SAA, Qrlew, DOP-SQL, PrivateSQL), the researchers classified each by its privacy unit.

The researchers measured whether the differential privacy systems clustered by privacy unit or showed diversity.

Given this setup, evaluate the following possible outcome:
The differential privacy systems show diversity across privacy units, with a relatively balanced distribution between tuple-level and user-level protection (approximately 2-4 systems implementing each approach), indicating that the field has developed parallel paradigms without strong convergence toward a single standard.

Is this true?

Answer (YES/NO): YES